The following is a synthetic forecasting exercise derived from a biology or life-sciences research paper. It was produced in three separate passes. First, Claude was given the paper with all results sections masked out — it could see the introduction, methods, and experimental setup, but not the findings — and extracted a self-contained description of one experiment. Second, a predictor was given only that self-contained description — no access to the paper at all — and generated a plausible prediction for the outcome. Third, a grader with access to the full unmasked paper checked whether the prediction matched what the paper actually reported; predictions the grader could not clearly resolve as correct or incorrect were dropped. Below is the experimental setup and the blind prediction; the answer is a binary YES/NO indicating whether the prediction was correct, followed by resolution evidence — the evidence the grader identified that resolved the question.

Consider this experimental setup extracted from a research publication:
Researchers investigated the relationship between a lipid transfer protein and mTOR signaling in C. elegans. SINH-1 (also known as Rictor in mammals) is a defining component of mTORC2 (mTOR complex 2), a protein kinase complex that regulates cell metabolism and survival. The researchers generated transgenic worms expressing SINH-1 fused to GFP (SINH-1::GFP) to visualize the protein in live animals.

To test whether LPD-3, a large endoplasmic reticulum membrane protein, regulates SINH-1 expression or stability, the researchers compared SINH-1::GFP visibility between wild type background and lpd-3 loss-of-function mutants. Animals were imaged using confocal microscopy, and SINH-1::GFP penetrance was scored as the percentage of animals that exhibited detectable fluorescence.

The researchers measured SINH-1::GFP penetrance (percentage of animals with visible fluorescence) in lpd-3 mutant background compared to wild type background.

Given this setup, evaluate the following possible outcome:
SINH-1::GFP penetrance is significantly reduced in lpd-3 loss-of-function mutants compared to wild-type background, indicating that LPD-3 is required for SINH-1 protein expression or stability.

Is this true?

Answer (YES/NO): NO